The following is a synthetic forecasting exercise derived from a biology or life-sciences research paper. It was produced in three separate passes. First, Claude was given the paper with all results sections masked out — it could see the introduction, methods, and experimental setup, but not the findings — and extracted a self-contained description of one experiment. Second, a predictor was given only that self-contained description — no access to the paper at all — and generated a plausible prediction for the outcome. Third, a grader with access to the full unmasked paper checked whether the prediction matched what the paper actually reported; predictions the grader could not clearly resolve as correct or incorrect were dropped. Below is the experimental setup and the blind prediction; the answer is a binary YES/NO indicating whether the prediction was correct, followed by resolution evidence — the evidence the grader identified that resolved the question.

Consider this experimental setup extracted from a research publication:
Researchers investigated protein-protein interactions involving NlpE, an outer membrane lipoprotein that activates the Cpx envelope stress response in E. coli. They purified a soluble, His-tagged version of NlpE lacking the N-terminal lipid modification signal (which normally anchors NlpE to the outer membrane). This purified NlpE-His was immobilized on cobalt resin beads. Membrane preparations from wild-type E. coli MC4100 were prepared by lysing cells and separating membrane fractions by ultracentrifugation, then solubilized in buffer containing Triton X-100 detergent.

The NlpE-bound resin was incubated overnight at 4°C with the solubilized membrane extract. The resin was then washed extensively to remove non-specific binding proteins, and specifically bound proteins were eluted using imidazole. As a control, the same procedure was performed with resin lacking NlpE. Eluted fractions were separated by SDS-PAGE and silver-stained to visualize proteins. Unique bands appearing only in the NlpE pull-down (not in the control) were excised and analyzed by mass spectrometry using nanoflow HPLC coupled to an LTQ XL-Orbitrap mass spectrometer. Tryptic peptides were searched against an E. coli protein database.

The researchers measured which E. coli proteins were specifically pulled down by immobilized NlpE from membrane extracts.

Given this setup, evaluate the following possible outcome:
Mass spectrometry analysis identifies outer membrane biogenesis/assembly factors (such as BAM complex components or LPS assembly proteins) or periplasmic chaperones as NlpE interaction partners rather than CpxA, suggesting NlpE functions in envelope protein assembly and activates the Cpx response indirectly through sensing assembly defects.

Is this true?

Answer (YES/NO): NO